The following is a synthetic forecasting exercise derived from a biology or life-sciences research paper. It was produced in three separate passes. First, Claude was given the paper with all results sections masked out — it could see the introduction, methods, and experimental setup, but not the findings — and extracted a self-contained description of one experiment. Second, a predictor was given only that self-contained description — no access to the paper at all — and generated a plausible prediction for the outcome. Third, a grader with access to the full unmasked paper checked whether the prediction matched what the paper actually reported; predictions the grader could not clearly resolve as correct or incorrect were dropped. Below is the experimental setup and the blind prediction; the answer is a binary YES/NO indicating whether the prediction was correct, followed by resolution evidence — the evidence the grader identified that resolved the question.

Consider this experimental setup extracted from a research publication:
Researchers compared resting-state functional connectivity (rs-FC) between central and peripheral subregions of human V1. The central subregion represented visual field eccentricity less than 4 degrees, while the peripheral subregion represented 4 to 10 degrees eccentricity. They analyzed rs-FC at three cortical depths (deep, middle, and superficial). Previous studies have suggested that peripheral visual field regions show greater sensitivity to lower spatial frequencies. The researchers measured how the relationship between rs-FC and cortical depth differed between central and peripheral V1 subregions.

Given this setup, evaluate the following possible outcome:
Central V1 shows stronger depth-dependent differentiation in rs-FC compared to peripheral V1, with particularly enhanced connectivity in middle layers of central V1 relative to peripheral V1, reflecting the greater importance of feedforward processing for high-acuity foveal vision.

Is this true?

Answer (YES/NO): NO